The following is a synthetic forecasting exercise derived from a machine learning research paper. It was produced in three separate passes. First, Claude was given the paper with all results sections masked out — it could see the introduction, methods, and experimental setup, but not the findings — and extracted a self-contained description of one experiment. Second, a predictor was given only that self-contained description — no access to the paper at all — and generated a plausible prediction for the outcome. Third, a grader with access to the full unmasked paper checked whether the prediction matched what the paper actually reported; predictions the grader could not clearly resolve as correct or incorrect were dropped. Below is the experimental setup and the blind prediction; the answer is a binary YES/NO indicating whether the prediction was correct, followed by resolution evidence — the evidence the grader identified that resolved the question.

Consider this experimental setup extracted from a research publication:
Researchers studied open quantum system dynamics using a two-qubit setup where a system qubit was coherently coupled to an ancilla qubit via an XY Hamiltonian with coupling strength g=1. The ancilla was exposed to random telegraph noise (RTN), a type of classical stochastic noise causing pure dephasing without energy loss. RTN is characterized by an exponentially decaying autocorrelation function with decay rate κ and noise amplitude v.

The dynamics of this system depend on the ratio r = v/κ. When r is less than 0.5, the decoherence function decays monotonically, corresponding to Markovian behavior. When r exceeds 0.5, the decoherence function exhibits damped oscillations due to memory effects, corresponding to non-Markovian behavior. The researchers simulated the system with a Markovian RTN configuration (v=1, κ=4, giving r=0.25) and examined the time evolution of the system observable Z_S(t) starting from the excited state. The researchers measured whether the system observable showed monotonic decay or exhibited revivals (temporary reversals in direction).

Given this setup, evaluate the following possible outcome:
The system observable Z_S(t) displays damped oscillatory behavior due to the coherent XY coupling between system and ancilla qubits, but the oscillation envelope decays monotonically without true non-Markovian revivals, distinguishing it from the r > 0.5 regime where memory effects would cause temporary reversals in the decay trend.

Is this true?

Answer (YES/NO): NO